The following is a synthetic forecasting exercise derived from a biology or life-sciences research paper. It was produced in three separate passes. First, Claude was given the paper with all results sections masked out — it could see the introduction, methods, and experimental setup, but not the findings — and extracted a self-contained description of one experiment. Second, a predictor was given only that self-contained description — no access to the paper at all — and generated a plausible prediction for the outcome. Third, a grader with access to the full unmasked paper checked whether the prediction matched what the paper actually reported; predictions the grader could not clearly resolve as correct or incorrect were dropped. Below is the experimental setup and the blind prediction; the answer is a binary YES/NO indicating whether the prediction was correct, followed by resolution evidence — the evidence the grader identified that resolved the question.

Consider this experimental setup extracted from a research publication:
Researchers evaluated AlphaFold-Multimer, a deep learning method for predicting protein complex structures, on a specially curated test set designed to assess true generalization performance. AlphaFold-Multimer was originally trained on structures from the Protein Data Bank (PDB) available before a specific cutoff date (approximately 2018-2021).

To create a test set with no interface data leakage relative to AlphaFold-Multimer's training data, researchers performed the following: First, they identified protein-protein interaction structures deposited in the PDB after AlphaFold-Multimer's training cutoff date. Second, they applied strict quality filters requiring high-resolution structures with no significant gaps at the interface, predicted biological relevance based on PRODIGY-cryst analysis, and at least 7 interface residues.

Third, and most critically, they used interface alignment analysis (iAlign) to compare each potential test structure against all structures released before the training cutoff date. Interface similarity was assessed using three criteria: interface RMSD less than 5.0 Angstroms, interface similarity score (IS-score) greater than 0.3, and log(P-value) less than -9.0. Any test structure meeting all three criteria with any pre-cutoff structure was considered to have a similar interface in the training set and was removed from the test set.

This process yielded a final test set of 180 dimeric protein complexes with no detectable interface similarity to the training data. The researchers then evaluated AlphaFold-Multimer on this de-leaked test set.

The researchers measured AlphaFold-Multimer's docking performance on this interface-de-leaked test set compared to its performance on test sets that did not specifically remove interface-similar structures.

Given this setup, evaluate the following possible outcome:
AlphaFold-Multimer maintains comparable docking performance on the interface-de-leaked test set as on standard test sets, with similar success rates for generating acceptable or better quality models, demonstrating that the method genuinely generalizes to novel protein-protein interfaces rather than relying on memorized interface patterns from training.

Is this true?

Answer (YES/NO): NO